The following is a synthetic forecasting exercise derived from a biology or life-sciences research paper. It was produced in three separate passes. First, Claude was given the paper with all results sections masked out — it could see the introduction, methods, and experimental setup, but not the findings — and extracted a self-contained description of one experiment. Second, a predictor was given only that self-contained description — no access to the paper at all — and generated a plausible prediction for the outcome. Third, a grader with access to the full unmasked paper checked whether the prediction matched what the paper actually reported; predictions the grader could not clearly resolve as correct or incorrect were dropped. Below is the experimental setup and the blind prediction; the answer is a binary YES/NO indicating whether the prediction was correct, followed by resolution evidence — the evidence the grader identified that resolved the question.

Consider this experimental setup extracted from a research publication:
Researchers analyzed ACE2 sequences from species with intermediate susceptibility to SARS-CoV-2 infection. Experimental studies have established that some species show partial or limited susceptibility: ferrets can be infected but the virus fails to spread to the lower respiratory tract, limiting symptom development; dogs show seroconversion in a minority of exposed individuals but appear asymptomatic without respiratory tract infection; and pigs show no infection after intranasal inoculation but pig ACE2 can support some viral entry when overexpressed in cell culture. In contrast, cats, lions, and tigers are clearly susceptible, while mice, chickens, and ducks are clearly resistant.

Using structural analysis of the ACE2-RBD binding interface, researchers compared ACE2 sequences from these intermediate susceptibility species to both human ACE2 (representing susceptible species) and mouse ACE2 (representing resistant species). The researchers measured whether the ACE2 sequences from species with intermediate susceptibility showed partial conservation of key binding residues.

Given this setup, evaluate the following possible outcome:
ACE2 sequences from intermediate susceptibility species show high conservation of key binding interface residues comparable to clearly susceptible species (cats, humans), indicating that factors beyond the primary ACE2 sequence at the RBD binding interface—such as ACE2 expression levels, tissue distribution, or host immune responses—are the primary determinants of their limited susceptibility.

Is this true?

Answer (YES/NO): NO